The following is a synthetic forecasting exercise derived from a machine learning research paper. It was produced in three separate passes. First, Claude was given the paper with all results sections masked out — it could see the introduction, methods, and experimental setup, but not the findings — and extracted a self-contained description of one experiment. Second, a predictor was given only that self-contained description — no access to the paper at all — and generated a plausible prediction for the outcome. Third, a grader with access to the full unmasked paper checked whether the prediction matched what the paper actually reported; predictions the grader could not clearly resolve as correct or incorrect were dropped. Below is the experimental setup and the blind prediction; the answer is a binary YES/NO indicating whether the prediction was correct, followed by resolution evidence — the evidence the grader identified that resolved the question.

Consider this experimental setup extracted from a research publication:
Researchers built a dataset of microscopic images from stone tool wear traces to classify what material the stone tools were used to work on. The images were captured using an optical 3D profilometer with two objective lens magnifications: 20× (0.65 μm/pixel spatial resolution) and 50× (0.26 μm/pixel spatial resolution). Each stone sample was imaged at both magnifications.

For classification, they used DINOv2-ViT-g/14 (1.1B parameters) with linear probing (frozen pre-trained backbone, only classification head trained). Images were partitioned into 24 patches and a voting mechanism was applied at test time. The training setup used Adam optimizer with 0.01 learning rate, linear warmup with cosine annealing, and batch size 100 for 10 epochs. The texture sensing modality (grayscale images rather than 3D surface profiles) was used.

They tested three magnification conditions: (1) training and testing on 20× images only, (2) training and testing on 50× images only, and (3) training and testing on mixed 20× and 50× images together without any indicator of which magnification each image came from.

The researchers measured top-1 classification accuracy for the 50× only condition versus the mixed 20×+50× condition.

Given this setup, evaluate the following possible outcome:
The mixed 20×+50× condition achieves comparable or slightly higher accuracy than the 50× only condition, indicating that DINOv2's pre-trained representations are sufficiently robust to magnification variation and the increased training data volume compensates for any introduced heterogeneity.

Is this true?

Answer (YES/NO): NO